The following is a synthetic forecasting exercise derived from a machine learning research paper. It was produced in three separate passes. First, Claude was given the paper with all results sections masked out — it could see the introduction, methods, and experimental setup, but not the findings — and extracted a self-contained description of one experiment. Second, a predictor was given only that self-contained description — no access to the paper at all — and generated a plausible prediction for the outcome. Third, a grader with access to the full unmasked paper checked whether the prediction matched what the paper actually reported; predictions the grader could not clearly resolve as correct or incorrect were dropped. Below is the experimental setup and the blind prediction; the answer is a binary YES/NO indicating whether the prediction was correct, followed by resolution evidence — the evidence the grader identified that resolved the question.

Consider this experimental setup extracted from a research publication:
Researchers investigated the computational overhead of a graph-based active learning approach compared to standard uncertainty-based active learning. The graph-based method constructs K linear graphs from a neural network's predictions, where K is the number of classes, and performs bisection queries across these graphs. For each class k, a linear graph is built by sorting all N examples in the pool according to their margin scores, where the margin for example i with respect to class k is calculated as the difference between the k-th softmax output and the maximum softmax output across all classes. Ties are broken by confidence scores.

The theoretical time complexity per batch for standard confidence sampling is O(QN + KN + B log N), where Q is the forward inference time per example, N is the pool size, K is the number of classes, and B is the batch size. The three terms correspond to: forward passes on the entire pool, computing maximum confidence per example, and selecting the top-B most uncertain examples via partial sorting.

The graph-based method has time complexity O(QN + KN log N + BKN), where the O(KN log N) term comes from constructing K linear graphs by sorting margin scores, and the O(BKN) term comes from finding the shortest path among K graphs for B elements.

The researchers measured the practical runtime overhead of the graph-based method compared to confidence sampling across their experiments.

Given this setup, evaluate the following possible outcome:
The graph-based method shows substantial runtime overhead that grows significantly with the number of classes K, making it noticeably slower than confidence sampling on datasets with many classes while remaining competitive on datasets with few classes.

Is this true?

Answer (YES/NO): NO